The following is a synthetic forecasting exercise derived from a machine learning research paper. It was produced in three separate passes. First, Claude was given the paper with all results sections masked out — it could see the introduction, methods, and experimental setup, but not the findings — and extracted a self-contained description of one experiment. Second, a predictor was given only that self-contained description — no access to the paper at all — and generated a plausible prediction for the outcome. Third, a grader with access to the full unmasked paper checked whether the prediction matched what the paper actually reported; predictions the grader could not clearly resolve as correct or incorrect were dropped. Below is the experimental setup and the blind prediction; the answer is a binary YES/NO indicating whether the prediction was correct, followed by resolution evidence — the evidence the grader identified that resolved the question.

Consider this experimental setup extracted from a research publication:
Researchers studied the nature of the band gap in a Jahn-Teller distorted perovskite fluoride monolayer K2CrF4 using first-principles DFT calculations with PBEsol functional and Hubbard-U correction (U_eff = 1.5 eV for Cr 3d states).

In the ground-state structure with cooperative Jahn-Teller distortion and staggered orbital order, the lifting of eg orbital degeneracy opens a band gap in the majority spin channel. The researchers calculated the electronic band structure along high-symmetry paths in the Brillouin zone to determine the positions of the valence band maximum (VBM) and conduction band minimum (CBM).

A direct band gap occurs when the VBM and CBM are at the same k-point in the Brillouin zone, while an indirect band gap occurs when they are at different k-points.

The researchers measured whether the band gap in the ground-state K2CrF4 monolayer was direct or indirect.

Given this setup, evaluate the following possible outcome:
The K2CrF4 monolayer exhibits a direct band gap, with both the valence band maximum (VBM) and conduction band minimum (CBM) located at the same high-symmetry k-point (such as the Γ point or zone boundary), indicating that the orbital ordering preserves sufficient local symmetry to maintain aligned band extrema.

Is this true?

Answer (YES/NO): NO